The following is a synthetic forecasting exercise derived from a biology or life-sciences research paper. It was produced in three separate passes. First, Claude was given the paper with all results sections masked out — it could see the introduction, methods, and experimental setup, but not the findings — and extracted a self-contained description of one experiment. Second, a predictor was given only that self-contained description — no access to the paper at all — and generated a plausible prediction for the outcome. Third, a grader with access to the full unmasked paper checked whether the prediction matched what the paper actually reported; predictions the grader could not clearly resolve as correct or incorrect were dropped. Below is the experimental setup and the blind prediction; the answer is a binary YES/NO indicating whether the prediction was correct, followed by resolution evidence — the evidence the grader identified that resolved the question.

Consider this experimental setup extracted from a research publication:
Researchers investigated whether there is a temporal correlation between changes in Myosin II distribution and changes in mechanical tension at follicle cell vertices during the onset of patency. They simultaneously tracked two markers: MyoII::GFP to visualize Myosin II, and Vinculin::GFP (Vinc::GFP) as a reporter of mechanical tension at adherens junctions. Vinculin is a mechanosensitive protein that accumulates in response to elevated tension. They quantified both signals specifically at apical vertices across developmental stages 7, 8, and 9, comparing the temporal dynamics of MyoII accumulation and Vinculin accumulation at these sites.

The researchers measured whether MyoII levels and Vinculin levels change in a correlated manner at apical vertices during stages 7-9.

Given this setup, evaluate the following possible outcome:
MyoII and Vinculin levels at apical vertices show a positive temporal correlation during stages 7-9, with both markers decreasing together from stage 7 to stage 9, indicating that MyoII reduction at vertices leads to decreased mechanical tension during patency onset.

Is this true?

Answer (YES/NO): YES